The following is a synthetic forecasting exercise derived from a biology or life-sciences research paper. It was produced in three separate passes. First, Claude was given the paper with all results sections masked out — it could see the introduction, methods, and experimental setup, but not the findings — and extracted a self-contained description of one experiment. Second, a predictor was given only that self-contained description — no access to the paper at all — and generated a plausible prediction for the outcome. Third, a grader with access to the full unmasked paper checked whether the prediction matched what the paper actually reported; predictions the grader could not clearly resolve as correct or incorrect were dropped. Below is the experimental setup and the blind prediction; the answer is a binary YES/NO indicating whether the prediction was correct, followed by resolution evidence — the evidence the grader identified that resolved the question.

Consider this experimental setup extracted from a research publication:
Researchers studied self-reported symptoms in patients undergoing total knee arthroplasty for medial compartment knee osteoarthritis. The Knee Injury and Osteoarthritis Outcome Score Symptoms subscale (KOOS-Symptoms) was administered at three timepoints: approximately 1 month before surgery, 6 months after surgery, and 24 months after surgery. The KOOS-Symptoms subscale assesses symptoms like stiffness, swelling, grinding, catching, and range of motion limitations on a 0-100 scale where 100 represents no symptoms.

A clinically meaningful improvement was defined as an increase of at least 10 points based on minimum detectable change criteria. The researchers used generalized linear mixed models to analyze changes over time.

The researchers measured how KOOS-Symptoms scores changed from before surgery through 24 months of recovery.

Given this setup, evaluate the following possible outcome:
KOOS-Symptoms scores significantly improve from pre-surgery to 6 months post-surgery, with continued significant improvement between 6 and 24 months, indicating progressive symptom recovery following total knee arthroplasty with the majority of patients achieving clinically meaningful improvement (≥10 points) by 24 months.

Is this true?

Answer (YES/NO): NO